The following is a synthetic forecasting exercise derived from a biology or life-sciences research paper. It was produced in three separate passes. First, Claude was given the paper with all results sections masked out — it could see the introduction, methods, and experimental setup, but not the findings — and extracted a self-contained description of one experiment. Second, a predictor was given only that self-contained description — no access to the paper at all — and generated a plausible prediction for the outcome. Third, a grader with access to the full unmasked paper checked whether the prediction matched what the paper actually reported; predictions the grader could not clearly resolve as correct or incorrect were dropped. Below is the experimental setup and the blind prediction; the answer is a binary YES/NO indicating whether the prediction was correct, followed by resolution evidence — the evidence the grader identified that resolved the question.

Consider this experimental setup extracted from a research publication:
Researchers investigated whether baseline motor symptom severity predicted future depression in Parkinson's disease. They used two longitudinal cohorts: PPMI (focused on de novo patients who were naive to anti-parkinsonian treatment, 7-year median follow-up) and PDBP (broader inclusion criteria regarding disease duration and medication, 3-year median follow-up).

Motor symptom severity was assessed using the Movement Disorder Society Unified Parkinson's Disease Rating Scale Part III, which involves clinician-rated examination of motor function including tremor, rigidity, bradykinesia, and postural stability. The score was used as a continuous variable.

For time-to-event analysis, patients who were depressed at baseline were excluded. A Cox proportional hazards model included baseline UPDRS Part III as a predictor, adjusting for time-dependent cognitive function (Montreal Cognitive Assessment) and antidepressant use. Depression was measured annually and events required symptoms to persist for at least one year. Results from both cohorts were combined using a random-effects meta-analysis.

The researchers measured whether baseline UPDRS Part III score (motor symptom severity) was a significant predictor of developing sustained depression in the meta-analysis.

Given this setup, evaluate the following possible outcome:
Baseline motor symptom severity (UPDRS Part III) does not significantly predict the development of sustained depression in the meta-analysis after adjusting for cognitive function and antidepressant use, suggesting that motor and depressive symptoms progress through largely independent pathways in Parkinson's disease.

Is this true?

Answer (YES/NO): YES